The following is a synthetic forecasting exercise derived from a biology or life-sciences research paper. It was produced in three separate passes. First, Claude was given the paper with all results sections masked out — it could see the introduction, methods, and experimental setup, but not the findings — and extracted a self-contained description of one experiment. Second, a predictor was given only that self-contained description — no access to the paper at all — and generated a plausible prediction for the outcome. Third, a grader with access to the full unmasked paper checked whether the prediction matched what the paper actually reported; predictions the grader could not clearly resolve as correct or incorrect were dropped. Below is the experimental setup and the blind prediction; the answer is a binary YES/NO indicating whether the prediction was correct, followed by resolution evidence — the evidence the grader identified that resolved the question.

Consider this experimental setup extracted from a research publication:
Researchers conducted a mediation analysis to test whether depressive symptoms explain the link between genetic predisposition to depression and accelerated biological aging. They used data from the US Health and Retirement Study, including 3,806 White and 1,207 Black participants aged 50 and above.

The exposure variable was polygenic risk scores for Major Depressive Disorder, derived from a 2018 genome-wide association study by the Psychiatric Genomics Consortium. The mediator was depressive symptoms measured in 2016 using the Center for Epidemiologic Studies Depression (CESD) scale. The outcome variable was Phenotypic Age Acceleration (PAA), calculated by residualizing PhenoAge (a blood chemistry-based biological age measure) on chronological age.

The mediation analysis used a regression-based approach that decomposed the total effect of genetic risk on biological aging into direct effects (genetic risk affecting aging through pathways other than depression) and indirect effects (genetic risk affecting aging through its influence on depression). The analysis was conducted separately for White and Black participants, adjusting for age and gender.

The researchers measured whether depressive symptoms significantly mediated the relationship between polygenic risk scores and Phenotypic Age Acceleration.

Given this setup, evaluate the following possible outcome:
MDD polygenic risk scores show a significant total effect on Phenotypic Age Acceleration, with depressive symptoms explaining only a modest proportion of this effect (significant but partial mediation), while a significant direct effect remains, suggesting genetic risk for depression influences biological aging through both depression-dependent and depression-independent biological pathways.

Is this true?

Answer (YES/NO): NO